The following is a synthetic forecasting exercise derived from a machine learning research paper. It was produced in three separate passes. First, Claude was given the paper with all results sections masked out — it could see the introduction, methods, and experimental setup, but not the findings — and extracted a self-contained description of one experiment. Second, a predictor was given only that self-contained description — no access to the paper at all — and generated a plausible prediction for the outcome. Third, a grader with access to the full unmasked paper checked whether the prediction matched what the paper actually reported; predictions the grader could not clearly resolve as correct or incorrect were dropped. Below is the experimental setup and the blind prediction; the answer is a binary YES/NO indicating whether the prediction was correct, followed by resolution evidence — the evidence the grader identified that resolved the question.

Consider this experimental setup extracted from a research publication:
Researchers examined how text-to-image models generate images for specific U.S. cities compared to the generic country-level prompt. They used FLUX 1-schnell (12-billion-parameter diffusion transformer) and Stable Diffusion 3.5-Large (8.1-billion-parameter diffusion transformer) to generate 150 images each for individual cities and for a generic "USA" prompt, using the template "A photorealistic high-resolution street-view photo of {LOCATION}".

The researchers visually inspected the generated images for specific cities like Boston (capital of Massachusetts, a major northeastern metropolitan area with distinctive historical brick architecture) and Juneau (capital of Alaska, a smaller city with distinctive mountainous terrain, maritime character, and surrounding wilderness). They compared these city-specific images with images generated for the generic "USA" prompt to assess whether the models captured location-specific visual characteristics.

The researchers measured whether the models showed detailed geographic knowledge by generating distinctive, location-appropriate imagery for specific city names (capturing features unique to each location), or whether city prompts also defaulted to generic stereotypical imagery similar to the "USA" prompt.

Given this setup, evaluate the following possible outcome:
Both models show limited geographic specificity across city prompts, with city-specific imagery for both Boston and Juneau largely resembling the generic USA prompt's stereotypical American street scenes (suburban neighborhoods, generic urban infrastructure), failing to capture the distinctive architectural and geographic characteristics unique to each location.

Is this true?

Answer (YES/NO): NO